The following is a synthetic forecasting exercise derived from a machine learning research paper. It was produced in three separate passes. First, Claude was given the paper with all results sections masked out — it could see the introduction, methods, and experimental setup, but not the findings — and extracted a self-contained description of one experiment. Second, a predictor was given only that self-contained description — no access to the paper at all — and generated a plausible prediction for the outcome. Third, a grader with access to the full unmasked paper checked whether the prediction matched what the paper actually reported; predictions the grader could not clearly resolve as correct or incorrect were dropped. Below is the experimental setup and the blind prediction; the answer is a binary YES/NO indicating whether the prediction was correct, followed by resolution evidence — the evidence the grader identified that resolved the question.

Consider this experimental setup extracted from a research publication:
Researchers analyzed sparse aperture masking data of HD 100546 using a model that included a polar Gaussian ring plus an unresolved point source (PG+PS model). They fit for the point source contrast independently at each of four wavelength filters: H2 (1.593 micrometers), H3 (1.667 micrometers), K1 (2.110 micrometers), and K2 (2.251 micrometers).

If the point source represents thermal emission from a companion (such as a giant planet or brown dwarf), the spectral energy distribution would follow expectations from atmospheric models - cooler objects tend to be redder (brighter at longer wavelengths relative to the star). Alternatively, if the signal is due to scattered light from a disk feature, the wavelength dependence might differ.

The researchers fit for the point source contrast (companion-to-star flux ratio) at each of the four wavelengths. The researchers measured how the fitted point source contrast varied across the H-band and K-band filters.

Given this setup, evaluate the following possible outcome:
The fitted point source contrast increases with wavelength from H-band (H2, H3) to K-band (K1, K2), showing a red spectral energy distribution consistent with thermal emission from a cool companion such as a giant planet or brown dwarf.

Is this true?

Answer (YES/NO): YES